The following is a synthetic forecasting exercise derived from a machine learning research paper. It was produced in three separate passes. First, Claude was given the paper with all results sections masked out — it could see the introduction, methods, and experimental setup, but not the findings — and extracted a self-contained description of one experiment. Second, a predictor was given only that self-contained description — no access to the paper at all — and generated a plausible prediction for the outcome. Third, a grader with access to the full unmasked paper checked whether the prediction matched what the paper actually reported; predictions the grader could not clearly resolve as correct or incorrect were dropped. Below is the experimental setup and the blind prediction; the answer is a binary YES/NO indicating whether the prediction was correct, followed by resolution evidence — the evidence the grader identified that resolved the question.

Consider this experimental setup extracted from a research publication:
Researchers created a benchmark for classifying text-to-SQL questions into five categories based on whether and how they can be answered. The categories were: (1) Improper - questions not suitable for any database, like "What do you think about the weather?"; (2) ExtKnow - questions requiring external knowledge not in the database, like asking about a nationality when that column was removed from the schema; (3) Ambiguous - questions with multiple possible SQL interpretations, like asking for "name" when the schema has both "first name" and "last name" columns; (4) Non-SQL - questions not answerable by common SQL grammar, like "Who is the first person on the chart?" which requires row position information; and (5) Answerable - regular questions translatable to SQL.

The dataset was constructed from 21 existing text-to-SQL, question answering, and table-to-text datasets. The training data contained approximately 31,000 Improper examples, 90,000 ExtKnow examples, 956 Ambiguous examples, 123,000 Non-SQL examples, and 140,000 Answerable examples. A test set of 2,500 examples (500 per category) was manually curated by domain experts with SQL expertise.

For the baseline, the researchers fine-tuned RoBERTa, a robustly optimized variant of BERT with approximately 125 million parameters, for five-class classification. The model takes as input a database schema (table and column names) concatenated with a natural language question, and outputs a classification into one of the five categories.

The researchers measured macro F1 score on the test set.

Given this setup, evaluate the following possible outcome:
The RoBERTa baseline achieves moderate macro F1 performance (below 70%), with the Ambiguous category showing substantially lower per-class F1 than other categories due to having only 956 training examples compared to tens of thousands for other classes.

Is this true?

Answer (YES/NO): NO